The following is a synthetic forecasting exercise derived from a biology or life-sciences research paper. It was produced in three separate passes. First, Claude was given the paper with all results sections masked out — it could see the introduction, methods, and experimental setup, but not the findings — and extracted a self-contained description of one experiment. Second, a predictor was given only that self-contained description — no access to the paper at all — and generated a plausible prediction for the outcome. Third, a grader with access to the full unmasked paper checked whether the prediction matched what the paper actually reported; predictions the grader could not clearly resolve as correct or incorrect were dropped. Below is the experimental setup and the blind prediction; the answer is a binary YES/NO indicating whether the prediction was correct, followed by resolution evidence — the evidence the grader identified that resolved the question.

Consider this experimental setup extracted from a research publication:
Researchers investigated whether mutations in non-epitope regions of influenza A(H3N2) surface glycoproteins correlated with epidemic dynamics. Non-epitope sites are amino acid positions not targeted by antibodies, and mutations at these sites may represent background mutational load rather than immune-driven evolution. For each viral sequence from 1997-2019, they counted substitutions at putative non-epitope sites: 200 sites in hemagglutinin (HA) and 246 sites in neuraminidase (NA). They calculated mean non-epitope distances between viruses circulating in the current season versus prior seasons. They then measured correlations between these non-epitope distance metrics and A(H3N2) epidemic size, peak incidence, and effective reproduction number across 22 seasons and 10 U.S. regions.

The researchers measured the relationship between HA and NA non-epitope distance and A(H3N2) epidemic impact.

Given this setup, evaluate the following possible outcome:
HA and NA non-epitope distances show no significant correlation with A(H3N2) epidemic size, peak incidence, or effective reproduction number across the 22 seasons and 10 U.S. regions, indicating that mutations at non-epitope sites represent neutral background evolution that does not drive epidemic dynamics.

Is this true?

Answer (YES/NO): YES